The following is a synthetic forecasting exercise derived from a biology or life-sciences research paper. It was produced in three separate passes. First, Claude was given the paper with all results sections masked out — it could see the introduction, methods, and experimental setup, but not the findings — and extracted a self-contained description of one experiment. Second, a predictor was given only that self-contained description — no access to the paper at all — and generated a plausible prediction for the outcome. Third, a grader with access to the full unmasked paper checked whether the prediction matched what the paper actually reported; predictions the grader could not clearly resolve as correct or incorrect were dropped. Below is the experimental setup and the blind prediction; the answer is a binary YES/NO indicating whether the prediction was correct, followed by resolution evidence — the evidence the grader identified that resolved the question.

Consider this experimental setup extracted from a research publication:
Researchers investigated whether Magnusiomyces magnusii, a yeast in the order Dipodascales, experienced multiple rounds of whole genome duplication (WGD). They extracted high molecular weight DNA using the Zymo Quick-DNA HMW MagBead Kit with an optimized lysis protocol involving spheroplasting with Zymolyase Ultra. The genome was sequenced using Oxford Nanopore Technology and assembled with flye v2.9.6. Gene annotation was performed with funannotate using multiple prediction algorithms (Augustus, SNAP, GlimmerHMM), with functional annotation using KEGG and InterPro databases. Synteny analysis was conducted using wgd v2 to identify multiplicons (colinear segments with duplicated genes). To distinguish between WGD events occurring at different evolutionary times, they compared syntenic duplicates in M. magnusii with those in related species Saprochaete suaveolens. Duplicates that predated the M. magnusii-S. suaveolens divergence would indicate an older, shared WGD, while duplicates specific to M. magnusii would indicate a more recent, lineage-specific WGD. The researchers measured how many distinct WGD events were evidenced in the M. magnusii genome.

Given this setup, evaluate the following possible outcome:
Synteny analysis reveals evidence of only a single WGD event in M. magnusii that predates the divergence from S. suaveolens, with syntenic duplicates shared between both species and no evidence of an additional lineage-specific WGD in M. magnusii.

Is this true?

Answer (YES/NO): NO